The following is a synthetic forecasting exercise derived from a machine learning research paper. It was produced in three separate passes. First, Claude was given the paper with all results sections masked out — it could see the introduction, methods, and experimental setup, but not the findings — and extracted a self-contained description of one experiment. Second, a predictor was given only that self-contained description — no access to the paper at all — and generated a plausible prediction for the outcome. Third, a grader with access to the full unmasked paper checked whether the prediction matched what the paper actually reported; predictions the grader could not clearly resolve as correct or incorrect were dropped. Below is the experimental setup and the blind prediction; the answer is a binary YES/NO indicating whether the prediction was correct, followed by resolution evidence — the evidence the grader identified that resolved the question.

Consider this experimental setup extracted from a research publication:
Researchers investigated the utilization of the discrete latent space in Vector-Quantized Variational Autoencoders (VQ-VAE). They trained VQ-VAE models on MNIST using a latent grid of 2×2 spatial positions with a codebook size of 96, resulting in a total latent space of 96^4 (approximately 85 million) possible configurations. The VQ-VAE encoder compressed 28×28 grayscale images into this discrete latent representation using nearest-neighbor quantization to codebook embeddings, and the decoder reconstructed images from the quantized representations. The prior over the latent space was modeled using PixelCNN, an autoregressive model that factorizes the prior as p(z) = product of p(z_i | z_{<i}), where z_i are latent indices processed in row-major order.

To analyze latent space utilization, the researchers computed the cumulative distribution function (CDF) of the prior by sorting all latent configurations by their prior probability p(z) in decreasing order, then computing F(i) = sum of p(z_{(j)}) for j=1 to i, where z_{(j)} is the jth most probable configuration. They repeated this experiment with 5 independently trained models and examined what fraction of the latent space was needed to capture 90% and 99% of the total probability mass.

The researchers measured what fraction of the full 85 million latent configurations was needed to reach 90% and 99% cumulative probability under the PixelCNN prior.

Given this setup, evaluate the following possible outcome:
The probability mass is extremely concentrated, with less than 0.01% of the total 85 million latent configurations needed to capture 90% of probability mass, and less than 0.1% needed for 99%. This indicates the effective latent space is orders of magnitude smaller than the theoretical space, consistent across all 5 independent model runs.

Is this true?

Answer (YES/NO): NO